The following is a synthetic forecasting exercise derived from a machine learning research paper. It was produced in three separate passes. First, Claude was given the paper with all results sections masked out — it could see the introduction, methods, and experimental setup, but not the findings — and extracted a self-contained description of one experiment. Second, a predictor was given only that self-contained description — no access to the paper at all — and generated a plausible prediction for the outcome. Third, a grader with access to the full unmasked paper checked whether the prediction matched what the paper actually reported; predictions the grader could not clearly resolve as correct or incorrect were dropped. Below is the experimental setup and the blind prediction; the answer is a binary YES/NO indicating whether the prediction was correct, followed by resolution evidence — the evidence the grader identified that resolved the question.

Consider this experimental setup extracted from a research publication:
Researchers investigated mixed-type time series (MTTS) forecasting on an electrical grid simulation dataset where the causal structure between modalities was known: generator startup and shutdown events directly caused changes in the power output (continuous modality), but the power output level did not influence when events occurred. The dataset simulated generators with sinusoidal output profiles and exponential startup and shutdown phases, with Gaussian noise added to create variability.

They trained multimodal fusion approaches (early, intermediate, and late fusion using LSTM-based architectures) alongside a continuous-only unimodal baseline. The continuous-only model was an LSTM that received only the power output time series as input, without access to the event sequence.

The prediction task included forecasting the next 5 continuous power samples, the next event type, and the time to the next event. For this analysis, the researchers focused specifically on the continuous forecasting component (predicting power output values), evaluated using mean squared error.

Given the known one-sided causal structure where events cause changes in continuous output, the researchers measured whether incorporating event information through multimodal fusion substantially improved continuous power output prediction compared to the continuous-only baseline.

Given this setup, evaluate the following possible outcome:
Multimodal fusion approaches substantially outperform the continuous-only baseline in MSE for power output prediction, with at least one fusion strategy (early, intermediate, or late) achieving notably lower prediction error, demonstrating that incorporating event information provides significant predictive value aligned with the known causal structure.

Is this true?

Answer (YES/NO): YES